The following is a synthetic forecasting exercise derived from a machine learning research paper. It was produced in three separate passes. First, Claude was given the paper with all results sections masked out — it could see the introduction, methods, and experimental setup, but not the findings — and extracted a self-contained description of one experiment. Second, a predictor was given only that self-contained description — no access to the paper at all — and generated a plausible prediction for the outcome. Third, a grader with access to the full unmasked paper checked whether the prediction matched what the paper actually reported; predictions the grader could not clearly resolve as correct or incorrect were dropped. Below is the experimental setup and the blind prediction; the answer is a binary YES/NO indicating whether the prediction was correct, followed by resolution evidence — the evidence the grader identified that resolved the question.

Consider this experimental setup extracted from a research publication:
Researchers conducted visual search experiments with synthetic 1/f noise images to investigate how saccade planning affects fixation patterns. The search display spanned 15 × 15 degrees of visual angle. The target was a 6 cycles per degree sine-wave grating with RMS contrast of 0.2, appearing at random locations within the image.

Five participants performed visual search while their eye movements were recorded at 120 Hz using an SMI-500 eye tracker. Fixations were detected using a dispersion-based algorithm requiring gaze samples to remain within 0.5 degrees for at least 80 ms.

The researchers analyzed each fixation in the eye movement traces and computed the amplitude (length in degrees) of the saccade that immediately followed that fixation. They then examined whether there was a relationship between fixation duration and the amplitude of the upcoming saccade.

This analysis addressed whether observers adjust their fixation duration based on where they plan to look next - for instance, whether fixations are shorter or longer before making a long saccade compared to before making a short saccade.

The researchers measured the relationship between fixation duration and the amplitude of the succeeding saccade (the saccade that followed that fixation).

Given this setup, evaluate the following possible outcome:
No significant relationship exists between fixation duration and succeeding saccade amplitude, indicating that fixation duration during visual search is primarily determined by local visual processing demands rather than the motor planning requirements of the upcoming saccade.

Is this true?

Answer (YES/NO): NO